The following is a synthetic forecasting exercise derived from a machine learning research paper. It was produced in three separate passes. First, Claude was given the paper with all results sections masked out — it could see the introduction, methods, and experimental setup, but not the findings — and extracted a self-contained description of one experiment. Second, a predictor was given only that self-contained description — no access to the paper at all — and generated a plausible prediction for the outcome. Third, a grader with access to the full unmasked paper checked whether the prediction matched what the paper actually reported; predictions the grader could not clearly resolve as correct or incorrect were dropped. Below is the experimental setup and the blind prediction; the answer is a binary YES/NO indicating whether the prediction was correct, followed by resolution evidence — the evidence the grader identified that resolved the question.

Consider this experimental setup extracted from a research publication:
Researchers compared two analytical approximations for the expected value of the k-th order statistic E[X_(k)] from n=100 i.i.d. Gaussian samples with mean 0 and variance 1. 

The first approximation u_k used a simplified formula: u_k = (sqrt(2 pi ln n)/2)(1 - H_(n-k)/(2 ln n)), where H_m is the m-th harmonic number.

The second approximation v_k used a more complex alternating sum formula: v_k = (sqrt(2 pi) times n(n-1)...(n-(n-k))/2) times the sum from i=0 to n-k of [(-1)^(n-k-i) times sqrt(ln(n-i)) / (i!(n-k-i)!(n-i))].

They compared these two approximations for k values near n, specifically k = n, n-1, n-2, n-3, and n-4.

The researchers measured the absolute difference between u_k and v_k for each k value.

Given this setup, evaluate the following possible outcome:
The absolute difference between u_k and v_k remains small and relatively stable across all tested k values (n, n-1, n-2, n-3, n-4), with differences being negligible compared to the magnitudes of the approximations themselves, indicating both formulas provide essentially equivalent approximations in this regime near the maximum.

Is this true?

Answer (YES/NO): NO